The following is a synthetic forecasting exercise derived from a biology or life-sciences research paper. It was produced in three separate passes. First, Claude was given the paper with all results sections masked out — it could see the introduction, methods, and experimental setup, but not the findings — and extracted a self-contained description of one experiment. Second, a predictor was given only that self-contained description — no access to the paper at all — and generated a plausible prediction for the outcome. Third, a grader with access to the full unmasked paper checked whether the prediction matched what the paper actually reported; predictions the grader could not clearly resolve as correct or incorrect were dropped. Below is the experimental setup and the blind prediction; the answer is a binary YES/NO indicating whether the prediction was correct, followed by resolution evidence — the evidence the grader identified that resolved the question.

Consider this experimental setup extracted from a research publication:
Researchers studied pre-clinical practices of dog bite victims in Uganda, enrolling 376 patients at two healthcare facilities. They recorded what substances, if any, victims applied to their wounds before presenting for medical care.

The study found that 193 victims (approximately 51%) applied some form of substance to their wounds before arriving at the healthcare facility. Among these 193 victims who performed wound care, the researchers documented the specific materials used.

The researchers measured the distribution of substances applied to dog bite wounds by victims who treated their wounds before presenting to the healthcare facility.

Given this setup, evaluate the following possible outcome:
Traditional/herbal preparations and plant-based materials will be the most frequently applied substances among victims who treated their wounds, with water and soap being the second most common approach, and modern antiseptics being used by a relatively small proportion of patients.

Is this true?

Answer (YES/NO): NO